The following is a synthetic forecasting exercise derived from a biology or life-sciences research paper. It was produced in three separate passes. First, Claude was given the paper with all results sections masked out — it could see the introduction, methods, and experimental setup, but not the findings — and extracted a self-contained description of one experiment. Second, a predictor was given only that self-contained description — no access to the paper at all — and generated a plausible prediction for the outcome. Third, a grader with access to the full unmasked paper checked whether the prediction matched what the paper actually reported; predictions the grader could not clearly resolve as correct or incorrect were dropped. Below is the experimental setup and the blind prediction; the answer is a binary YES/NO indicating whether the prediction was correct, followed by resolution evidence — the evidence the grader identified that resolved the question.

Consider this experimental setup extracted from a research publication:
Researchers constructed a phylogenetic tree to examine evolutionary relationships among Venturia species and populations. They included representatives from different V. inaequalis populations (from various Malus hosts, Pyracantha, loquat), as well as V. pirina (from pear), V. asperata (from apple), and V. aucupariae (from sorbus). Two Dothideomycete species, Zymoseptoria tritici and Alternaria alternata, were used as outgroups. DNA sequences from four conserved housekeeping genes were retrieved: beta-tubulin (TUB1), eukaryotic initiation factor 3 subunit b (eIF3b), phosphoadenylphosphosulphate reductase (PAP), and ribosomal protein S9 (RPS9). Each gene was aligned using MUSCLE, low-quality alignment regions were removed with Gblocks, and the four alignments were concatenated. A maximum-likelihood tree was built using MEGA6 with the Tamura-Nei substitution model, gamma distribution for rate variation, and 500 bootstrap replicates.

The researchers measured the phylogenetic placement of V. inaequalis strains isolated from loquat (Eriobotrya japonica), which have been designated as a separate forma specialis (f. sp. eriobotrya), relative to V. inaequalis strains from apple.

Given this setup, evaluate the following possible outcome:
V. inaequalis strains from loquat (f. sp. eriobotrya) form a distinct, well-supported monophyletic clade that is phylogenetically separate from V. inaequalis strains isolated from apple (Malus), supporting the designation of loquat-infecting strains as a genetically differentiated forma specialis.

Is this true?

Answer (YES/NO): NO